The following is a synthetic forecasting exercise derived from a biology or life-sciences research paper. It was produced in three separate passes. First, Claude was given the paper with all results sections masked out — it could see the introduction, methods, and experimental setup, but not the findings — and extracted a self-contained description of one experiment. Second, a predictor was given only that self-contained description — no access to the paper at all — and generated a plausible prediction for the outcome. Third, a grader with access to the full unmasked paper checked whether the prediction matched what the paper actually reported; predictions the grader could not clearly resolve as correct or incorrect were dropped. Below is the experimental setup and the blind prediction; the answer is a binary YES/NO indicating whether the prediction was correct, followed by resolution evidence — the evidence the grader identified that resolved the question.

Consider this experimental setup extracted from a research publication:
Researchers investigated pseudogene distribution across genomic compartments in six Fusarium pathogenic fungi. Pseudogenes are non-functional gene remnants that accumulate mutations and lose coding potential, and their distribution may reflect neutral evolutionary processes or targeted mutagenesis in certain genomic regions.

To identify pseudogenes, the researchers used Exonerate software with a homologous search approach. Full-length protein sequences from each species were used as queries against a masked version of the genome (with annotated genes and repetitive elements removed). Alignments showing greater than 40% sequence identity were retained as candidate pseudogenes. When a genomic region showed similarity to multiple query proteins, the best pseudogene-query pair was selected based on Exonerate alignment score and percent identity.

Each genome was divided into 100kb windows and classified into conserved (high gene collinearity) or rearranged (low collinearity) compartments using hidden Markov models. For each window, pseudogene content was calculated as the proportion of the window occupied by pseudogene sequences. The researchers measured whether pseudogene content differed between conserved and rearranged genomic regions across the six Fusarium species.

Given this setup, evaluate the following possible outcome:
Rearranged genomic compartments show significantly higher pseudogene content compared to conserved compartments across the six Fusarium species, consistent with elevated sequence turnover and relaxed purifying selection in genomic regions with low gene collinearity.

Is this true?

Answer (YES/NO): YES